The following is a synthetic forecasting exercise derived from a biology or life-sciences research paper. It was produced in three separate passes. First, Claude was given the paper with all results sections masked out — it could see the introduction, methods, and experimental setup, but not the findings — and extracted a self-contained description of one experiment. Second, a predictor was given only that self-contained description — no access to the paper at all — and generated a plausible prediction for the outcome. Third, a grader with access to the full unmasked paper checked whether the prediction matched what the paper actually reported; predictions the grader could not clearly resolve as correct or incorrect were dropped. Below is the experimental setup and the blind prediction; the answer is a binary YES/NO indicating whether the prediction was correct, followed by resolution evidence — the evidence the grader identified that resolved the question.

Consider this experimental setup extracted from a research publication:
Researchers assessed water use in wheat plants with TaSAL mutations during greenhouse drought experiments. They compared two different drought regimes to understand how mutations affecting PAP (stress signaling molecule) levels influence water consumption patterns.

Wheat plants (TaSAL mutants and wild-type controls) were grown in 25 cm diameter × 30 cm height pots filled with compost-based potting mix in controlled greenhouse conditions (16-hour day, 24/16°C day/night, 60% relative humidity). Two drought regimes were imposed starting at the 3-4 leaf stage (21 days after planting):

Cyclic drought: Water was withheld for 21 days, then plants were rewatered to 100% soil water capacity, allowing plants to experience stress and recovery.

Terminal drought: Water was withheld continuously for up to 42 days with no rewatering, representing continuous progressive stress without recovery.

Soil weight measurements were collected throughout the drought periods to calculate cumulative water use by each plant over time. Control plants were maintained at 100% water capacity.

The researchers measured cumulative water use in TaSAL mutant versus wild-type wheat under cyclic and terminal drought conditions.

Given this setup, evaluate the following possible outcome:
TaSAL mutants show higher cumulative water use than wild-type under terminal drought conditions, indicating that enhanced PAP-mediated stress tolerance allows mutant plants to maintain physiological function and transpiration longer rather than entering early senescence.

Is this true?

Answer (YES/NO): NO